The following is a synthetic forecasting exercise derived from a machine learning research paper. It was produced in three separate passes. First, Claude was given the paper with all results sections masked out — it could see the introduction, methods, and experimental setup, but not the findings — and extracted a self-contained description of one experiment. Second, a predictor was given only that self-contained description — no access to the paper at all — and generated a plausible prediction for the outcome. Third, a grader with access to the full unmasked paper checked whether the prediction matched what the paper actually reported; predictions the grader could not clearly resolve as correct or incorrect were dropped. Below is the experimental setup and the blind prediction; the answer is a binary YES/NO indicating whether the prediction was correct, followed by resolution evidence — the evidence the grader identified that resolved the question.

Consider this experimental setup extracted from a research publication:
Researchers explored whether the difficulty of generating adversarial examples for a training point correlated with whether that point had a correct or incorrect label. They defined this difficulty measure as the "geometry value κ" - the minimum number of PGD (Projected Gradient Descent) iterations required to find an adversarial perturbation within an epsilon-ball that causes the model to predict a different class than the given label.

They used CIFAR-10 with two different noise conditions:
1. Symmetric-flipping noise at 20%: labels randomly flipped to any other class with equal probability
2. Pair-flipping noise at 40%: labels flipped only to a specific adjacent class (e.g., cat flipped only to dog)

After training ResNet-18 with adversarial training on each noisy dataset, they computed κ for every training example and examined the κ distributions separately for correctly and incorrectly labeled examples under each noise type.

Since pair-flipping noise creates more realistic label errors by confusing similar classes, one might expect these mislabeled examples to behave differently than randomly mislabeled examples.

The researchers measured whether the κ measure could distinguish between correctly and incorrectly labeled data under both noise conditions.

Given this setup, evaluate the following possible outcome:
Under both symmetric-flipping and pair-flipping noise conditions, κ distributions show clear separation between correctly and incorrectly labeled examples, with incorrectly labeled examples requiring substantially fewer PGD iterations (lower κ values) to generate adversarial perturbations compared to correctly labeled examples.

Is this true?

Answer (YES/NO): YES